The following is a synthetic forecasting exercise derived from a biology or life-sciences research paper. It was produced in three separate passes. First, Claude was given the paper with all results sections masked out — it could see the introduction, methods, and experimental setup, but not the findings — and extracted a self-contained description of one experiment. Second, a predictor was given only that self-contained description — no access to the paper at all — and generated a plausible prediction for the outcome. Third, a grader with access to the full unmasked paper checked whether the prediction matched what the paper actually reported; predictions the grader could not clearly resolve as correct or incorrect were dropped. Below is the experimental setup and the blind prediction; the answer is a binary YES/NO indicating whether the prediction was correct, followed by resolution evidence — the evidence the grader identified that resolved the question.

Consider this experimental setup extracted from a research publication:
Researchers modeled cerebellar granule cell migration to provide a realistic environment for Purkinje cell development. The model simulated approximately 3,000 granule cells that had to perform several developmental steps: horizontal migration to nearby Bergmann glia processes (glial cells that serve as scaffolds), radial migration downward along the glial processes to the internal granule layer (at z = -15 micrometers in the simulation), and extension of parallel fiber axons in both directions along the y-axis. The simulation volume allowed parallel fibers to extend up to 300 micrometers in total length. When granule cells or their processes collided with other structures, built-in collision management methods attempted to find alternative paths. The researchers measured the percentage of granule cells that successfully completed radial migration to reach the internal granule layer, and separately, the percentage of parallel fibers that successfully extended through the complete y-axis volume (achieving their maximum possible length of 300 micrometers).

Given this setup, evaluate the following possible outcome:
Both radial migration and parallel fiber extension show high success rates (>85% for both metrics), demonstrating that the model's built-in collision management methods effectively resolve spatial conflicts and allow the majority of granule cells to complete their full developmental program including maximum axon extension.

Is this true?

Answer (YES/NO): NO